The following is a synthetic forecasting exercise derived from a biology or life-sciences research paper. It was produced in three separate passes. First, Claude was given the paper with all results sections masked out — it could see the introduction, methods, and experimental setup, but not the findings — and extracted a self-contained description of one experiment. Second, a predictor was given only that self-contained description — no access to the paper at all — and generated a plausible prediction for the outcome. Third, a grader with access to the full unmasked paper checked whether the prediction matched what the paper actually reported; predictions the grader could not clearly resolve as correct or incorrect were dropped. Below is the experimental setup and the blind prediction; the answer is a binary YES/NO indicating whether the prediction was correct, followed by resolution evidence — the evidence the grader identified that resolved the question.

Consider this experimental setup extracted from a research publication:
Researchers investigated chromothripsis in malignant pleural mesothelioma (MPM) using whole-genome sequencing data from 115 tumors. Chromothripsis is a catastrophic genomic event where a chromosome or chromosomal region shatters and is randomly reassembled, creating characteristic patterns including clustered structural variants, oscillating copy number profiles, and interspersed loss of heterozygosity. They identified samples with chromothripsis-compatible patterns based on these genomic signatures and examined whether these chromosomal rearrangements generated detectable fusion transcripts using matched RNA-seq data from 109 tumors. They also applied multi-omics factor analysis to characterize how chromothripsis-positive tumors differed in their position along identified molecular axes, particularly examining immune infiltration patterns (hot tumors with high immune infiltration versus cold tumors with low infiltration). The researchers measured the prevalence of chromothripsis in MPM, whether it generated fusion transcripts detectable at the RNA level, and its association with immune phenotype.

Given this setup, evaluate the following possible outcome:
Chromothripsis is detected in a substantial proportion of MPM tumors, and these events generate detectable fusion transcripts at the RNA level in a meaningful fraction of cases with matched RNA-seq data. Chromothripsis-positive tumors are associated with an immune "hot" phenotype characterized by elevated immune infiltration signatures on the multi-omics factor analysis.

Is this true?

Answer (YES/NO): NO